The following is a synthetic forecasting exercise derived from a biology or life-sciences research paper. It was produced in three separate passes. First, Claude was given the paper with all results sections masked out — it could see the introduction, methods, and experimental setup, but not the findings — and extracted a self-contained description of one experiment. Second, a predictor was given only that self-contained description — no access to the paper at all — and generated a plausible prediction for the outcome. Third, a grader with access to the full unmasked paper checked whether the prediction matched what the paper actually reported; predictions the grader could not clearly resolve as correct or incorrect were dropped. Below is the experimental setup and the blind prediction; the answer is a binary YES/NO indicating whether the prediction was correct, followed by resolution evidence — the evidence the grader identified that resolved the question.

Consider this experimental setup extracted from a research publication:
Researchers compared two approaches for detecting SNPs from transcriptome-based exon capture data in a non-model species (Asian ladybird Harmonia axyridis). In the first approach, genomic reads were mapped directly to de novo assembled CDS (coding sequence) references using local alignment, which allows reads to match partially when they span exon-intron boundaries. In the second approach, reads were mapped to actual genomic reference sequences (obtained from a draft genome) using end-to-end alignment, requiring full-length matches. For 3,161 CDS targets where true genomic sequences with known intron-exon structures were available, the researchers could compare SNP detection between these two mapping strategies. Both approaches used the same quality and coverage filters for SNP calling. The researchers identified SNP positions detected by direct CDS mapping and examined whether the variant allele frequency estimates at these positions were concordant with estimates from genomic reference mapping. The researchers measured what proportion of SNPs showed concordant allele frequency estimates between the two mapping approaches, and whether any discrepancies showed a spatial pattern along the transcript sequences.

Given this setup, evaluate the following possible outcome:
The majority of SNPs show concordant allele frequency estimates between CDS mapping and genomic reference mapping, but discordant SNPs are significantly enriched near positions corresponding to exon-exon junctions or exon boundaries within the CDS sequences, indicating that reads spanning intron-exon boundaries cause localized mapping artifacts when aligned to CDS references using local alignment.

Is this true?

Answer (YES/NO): YES